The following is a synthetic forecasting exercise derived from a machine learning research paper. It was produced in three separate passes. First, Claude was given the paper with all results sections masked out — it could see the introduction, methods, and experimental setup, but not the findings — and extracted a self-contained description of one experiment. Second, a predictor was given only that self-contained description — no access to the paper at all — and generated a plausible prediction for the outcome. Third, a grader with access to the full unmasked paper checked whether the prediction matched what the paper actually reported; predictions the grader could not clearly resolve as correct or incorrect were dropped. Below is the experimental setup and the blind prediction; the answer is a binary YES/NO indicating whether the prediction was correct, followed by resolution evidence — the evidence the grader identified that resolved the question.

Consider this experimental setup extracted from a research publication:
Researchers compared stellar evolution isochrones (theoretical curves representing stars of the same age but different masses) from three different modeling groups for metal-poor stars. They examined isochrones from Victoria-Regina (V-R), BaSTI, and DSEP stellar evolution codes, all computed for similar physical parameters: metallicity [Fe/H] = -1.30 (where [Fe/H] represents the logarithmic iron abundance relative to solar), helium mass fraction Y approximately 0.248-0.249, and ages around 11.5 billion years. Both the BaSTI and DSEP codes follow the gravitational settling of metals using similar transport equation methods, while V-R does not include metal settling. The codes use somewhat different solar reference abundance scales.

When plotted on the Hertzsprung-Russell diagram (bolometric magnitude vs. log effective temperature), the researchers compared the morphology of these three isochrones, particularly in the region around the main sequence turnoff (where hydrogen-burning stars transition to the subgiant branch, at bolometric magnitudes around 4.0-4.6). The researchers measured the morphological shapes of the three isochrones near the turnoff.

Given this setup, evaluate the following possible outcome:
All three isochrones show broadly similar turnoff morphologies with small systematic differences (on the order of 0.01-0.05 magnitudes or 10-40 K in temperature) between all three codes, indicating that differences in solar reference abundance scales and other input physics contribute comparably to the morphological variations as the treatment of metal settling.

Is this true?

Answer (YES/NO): NO